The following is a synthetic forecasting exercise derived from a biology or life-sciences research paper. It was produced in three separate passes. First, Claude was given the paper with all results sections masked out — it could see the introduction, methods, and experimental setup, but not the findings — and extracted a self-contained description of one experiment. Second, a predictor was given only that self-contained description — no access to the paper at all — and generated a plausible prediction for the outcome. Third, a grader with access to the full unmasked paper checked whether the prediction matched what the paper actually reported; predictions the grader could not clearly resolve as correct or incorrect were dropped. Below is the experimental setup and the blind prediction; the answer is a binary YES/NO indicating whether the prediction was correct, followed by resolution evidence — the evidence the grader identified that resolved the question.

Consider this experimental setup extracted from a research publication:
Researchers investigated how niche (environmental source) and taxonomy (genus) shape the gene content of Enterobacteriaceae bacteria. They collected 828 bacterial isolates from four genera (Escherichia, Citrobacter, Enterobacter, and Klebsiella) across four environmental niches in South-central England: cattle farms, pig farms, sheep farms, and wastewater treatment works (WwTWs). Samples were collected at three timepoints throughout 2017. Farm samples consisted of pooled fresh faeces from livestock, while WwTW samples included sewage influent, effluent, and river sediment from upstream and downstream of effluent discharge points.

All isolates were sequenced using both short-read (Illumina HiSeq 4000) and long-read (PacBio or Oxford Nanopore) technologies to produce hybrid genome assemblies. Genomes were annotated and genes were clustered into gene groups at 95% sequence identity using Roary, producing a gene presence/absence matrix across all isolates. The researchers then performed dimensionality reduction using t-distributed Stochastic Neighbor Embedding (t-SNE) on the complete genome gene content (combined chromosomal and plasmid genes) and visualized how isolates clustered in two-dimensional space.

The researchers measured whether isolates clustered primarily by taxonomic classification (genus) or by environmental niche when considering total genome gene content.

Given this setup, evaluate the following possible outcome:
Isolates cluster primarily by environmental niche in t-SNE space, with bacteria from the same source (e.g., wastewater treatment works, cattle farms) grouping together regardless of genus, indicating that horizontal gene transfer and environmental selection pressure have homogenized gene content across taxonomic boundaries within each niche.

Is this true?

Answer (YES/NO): NO